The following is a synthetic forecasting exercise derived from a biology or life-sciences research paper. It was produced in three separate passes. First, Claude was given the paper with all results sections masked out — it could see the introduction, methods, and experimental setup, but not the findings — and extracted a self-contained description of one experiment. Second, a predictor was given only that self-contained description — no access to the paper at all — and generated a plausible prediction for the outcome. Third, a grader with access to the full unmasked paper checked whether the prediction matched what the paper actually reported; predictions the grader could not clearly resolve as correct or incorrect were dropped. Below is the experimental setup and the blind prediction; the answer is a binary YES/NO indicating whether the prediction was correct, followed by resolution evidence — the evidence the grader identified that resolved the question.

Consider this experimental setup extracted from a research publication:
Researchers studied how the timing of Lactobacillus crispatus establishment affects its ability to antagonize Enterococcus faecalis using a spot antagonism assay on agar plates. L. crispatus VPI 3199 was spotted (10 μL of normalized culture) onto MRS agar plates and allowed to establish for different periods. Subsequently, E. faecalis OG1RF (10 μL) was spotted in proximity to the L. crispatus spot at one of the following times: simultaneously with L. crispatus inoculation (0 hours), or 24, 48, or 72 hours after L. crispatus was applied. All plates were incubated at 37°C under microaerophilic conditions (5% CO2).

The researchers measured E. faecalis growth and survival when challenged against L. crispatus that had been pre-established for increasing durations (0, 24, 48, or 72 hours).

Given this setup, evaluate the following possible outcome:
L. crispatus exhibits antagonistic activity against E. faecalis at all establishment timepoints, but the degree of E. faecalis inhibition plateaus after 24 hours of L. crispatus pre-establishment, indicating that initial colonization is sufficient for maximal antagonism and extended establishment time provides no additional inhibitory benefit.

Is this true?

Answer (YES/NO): NO